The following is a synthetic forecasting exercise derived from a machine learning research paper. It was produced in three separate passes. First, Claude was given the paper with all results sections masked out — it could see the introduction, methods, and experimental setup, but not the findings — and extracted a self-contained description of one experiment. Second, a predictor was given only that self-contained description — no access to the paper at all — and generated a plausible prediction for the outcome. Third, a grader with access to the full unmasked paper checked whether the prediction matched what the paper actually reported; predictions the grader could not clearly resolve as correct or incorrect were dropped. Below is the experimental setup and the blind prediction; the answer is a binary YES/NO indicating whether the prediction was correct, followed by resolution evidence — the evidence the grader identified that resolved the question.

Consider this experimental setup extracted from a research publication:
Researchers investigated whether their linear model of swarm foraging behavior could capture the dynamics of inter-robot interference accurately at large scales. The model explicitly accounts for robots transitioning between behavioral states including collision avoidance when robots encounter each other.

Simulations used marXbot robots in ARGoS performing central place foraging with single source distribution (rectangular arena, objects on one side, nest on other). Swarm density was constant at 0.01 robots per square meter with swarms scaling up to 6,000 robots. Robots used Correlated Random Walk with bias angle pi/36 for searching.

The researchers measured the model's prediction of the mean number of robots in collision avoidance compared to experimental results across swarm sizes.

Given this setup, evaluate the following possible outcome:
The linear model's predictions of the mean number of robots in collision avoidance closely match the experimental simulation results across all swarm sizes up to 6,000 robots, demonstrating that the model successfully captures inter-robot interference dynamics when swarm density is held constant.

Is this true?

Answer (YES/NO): YES